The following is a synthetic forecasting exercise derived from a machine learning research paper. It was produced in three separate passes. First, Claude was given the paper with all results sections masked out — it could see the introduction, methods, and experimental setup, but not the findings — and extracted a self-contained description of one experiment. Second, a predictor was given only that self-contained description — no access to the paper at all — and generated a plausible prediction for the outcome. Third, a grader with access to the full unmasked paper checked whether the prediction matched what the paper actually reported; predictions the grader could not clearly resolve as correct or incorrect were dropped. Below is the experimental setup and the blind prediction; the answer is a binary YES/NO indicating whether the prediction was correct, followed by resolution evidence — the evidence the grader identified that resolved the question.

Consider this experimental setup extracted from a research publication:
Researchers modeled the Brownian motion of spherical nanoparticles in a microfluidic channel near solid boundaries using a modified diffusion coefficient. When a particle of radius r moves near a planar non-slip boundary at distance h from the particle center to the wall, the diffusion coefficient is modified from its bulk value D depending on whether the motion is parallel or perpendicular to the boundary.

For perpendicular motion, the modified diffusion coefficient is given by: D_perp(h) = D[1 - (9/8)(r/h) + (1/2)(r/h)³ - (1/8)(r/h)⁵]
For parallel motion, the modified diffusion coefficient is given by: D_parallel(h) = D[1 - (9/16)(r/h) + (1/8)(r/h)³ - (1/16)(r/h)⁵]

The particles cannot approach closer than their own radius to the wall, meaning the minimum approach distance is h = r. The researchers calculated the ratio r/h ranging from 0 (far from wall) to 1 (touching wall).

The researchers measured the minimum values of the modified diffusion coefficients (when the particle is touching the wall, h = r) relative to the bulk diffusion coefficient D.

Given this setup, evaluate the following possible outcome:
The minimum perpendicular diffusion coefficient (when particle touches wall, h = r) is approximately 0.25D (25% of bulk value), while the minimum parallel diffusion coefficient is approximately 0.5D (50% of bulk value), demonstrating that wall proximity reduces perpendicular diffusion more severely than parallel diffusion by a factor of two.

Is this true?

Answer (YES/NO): YES